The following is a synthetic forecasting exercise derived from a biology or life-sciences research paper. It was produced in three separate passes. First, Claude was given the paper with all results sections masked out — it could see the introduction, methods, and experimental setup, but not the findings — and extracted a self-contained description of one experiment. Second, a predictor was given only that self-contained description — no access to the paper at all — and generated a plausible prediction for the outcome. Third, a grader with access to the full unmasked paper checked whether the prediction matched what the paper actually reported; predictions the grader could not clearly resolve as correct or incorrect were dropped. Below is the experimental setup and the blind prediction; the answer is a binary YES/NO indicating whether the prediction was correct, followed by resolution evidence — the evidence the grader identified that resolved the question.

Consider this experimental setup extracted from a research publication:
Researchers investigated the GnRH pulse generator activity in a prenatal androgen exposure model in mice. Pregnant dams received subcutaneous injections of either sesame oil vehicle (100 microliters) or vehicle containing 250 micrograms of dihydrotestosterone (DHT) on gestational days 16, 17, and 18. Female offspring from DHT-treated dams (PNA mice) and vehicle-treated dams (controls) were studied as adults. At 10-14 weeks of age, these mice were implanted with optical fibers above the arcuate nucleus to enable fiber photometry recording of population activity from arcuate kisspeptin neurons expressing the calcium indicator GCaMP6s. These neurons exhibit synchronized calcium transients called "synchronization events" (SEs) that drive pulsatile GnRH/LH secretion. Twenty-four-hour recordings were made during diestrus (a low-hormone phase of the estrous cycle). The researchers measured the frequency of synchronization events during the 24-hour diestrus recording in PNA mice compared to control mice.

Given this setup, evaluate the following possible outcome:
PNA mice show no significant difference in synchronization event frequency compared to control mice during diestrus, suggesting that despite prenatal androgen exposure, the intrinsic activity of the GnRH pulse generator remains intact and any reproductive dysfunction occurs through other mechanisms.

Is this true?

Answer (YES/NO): YES